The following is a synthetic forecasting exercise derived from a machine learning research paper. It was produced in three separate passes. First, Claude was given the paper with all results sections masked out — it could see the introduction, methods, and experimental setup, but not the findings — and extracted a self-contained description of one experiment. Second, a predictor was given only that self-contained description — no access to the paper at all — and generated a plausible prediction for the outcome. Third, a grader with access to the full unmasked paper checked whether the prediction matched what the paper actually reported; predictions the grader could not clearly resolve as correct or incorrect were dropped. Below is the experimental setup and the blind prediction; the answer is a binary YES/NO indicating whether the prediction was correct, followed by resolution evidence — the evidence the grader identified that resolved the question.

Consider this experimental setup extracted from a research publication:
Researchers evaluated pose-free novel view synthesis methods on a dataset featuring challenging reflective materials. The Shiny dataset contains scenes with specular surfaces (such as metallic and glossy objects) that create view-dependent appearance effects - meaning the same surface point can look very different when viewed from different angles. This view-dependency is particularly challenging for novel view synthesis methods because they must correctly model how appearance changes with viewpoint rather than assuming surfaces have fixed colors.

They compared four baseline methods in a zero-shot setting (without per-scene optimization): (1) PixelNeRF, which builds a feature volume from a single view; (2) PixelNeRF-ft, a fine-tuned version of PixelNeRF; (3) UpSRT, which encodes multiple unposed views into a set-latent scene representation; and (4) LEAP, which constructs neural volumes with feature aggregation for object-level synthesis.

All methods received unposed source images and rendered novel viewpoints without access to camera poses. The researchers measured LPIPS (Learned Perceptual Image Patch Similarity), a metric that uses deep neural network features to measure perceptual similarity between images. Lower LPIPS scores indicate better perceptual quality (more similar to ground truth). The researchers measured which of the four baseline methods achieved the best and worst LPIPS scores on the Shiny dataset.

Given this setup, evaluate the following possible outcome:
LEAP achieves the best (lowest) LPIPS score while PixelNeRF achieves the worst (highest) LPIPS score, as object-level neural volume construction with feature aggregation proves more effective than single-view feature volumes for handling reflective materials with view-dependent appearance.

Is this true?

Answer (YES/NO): NO